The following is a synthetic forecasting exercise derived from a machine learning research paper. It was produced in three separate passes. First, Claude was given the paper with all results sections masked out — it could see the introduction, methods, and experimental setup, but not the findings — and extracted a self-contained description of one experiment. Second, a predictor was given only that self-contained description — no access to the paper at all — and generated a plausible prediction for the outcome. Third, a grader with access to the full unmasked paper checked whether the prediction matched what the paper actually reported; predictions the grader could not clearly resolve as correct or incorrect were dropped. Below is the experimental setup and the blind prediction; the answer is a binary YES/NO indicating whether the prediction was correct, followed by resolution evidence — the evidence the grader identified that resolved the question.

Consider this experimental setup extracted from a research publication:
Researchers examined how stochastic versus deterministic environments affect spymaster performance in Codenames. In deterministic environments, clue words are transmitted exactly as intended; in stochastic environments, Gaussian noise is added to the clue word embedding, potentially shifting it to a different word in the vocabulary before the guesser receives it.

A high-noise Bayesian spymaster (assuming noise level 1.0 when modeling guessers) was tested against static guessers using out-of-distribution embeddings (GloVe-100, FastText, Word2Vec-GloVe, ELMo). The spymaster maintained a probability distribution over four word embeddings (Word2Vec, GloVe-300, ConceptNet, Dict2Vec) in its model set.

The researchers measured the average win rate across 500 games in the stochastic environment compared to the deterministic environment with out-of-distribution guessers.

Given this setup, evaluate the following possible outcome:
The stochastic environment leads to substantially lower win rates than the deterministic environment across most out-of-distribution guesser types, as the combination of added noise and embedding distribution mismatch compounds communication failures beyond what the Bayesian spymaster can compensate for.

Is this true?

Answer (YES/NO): YES